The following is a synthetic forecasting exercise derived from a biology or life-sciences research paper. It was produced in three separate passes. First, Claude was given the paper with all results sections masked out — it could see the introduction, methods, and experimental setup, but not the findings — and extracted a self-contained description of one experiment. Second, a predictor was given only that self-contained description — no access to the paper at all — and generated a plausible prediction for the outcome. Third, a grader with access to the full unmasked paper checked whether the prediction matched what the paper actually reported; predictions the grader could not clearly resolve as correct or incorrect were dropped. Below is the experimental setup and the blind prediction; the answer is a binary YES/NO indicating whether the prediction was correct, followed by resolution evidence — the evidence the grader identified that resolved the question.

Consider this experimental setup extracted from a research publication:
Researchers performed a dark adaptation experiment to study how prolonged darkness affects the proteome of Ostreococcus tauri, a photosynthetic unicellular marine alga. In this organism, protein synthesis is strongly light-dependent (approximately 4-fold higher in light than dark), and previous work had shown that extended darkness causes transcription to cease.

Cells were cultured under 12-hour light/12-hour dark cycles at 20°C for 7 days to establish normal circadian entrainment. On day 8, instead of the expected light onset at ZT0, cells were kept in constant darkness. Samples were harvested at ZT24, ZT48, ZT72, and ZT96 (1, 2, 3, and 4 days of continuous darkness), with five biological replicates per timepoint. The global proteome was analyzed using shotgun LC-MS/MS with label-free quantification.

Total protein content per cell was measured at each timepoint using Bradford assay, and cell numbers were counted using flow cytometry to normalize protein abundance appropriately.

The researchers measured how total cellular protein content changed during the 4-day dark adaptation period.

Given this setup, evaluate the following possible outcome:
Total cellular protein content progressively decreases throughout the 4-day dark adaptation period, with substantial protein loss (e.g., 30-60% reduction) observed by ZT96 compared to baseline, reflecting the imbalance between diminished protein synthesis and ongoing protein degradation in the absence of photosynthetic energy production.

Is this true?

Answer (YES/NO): NO